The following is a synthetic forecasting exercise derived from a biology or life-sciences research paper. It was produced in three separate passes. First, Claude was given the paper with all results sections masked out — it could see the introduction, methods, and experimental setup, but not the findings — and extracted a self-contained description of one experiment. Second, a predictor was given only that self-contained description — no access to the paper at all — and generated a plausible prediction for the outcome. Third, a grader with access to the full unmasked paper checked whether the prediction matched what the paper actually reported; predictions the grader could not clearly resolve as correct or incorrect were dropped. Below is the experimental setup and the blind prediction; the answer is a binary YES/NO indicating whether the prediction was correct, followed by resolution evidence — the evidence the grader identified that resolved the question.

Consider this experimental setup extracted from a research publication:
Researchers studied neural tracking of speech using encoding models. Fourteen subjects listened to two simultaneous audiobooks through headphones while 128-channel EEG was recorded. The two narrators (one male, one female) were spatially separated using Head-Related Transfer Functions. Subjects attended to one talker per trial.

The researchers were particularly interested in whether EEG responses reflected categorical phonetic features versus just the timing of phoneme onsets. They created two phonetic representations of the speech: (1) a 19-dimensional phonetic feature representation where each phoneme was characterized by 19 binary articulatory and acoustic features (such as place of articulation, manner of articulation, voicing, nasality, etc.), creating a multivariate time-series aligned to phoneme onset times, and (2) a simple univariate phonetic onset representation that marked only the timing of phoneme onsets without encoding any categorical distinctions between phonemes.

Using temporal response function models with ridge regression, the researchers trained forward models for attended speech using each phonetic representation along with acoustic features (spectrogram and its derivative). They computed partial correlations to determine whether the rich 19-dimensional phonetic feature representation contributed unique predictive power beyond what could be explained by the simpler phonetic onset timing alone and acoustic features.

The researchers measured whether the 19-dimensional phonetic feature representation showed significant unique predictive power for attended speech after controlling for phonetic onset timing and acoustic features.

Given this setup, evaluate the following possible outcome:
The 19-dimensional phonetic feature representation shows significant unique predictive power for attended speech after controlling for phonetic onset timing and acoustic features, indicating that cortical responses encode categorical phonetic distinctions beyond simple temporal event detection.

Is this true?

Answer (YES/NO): YES